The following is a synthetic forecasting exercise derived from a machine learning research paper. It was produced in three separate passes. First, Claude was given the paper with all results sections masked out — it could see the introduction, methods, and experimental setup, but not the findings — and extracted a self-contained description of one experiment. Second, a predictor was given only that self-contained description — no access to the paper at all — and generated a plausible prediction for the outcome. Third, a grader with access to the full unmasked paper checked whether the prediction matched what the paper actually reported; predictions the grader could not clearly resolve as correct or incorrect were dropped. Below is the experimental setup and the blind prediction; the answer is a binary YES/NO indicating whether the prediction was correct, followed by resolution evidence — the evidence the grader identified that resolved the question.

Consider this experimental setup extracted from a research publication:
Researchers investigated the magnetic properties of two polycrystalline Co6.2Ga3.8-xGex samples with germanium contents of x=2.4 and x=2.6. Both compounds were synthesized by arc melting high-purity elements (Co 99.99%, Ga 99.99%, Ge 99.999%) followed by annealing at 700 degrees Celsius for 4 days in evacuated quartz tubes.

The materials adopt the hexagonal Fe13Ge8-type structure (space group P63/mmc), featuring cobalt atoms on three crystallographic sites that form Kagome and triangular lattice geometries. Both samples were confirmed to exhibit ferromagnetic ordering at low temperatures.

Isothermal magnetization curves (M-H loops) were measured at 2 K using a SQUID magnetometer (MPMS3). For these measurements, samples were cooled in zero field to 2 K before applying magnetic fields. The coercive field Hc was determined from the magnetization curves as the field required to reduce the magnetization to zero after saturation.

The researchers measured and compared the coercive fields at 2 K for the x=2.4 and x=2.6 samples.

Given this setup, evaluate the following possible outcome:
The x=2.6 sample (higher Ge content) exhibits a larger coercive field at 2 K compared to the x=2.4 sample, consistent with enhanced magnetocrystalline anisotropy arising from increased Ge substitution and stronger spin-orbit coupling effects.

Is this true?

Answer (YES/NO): NO